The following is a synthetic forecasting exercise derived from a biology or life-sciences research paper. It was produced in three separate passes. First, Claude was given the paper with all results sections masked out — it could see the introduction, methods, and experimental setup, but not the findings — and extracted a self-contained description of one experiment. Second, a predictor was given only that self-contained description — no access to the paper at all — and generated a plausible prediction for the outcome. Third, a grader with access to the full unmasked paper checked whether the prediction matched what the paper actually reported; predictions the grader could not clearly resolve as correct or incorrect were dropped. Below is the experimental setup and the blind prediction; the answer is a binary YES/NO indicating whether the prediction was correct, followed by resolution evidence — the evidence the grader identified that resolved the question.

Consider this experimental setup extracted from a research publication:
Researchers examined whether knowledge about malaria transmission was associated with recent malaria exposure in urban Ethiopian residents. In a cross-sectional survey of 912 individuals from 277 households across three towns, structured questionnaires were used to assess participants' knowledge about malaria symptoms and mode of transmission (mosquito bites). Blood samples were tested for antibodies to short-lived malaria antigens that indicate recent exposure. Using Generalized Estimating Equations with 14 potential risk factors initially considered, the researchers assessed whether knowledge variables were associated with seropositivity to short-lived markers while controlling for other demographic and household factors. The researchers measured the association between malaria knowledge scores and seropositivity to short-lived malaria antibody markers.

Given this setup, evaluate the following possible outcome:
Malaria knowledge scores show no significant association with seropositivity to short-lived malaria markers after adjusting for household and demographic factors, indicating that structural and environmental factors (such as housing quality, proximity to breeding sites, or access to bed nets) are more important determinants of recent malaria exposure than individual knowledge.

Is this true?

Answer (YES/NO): YES